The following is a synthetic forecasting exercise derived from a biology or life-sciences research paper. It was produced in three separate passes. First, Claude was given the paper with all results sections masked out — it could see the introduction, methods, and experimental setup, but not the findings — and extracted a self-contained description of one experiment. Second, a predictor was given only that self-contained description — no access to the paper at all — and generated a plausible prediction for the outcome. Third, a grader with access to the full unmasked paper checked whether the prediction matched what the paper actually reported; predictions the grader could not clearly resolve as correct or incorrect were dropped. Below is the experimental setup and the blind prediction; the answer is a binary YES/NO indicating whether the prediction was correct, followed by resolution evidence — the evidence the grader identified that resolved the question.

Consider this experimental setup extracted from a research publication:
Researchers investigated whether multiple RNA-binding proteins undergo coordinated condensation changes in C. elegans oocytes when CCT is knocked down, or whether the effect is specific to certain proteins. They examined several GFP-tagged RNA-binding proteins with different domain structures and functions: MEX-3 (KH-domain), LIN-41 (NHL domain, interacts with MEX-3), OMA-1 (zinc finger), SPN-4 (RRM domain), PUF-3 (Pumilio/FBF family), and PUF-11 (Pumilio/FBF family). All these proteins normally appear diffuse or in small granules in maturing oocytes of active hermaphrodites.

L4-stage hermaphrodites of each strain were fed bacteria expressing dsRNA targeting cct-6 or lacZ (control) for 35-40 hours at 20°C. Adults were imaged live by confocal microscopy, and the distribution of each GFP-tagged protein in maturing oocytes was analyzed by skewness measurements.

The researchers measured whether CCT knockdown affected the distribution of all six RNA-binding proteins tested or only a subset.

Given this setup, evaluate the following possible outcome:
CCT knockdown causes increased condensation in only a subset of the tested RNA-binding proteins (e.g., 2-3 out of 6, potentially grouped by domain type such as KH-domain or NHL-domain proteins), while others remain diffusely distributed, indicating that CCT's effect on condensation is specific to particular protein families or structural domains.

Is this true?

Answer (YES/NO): NO